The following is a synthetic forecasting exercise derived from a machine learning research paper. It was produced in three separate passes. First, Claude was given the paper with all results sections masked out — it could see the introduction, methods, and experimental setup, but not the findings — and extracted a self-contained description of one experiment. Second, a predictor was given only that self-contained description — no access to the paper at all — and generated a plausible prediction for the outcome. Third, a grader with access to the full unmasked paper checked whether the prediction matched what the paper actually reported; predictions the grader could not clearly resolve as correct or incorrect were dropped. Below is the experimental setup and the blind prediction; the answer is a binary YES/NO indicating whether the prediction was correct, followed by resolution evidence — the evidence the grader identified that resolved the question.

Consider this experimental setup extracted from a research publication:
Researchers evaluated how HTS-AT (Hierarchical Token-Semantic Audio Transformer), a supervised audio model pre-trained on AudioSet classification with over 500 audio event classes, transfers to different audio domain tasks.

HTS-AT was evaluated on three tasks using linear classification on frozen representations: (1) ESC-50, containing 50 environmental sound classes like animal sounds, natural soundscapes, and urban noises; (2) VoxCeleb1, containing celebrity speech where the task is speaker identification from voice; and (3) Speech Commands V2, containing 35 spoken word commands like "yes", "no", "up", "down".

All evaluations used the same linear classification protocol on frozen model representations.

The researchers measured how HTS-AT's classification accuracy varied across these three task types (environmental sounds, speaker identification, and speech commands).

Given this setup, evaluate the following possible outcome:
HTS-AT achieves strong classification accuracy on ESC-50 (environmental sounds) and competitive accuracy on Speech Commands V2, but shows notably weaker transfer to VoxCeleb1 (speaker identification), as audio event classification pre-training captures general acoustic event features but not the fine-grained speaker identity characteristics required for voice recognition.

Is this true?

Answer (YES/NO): YES